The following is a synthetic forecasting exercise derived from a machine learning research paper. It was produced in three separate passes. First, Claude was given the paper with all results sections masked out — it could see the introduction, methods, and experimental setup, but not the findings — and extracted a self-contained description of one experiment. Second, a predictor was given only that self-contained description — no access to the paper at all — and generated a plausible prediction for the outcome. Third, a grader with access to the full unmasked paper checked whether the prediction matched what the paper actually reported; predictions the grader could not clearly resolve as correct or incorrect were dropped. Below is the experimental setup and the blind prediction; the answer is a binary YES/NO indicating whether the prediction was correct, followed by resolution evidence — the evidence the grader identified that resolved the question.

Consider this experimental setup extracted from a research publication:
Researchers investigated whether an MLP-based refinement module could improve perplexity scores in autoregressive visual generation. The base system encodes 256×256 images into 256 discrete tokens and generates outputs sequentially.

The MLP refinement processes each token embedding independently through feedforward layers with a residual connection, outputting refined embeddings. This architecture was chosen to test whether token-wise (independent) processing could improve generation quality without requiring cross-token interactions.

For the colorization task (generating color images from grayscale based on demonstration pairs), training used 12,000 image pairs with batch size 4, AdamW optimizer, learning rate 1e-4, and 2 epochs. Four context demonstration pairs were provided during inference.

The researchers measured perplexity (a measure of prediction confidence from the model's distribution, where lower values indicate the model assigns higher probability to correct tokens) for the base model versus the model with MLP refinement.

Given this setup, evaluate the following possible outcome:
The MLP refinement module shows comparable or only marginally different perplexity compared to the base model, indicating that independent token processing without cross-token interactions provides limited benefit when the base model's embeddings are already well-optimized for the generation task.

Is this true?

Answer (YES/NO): YES